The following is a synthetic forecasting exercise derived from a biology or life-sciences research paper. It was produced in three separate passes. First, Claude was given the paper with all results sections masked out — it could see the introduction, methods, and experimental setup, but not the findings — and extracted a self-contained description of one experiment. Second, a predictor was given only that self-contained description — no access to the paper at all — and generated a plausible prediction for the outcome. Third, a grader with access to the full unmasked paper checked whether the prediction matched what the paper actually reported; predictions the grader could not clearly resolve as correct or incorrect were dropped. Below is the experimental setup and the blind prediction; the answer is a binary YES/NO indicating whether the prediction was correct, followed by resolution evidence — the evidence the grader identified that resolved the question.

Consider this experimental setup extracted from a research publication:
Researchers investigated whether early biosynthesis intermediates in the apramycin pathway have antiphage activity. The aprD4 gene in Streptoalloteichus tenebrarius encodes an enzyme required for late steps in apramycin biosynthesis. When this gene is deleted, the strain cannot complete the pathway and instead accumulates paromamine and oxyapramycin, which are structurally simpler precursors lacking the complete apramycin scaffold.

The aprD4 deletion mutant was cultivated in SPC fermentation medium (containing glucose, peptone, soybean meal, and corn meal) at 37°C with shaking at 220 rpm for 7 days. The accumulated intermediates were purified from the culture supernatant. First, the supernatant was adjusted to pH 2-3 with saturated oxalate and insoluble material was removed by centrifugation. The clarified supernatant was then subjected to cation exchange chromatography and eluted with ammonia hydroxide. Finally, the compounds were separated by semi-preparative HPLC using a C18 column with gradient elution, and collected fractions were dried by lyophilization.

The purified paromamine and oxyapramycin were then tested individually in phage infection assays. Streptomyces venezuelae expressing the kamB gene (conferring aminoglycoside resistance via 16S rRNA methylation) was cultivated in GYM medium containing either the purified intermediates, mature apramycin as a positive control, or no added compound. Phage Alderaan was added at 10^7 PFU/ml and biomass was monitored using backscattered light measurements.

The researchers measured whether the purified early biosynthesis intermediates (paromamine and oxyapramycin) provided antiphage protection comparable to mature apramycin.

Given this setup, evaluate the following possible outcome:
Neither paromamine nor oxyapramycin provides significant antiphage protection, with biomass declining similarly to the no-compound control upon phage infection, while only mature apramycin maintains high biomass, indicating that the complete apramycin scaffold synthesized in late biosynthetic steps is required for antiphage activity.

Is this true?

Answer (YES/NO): NO